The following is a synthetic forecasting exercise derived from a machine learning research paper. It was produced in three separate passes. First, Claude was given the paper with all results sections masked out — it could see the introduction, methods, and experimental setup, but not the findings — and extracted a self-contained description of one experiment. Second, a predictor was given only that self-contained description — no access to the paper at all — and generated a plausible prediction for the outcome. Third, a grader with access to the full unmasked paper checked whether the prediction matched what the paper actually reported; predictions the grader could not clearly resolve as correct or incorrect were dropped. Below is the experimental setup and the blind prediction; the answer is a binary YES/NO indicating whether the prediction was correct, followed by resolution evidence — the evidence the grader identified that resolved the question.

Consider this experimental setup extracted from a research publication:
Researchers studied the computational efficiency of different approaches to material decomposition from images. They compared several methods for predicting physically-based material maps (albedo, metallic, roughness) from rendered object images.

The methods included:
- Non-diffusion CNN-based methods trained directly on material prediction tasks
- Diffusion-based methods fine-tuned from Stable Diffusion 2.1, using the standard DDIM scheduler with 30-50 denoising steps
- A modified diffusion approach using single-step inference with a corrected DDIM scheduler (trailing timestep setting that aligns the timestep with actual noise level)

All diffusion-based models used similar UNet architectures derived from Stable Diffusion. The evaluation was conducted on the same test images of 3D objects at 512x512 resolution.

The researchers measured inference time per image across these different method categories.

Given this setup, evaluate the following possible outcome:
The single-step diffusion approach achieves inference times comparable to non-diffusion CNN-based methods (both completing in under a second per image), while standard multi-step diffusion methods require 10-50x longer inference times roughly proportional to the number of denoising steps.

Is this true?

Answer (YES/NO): NO